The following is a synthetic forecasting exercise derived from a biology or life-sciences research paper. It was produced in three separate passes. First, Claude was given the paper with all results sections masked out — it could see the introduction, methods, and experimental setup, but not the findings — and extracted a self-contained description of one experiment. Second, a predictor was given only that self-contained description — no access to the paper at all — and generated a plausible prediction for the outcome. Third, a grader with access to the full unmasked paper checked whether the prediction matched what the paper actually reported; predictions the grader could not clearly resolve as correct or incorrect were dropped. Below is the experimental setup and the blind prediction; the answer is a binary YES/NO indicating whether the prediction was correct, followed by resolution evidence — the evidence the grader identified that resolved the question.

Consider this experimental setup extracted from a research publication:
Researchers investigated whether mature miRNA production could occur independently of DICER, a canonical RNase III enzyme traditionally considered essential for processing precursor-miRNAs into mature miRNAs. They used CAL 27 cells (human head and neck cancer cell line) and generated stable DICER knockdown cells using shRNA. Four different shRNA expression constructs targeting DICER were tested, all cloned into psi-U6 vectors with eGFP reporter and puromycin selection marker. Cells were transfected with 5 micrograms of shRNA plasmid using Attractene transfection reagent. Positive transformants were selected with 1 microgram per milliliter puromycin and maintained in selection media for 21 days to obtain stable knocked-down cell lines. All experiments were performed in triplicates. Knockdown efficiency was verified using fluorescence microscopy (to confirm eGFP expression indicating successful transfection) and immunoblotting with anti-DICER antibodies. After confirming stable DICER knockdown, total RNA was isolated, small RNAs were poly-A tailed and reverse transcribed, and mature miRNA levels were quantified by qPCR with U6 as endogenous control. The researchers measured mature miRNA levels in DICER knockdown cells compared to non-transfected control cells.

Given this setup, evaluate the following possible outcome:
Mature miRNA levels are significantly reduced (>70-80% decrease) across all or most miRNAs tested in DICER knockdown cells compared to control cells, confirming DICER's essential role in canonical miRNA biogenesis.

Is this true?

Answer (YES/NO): NO